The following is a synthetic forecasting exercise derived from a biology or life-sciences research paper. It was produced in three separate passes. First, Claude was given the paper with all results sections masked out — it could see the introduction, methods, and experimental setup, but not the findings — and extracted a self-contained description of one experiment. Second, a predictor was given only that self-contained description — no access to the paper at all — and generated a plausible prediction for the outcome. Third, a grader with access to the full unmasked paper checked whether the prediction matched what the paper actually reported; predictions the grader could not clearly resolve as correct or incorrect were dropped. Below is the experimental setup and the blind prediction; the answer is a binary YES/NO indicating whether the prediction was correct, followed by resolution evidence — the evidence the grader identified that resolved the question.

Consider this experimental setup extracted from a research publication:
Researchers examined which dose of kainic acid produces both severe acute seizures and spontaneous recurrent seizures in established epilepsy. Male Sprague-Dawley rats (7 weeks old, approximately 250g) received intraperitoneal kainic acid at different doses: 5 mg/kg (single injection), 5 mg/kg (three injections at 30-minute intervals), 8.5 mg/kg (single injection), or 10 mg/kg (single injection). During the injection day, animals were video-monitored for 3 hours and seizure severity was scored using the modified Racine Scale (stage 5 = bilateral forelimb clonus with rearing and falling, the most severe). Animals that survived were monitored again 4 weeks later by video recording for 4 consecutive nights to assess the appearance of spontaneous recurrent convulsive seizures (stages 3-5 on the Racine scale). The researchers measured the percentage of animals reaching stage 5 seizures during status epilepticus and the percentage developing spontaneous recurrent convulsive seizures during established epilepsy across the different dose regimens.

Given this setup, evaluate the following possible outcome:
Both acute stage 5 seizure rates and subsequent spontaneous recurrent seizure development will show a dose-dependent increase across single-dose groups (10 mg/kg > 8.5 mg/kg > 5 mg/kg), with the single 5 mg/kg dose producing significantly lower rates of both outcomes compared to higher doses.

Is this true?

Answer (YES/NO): NO